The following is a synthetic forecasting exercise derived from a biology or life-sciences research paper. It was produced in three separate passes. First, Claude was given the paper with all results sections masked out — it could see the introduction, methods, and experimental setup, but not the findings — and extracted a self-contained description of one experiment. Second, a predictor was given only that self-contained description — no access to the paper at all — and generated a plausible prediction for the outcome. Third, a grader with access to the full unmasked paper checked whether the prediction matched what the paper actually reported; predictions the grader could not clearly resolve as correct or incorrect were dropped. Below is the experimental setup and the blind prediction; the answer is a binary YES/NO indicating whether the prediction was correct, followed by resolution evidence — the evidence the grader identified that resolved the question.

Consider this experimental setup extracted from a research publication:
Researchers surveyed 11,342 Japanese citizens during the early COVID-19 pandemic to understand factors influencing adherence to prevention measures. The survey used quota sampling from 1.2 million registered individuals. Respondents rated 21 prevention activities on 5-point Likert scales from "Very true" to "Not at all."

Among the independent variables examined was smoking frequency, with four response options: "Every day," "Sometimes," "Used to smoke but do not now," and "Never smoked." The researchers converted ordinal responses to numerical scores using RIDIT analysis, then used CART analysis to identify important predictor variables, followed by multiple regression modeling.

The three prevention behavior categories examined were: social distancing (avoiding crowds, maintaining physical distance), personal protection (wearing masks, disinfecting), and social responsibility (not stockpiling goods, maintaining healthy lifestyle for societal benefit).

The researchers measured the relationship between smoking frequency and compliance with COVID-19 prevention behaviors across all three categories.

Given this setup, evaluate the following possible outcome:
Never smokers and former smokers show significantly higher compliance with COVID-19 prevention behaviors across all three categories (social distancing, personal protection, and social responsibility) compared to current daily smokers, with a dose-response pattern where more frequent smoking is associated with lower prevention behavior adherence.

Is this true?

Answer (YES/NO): NO